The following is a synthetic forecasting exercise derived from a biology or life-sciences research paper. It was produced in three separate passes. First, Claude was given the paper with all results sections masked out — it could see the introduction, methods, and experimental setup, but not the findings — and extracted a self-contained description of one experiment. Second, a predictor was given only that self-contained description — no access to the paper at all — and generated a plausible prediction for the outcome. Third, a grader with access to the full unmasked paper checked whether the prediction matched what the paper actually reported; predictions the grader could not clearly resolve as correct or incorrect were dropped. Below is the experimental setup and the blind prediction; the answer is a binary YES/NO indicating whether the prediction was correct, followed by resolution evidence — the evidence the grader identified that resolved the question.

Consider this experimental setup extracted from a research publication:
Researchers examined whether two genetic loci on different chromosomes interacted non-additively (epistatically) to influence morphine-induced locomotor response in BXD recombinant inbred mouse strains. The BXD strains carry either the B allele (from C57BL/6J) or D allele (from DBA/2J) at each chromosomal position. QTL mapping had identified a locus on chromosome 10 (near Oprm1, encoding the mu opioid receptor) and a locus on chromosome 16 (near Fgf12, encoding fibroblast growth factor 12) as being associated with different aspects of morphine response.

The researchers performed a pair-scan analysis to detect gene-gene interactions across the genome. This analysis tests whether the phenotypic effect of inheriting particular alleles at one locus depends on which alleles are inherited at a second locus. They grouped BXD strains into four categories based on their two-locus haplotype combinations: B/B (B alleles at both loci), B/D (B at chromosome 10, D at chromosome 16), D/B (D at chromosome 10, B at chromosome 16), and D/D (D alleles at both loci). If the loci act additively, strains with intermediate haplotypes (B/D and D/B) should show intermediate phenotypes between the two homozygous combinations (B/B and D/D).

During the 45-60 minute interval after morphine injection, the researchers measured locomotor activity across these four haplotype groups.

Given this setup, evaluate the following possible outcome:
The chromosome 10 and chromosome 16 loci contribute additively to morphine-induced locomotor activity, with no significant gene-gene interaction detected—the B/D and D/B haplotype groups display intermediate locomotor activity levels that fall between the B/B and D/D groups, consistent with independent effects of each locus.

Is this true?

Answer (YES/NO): NO